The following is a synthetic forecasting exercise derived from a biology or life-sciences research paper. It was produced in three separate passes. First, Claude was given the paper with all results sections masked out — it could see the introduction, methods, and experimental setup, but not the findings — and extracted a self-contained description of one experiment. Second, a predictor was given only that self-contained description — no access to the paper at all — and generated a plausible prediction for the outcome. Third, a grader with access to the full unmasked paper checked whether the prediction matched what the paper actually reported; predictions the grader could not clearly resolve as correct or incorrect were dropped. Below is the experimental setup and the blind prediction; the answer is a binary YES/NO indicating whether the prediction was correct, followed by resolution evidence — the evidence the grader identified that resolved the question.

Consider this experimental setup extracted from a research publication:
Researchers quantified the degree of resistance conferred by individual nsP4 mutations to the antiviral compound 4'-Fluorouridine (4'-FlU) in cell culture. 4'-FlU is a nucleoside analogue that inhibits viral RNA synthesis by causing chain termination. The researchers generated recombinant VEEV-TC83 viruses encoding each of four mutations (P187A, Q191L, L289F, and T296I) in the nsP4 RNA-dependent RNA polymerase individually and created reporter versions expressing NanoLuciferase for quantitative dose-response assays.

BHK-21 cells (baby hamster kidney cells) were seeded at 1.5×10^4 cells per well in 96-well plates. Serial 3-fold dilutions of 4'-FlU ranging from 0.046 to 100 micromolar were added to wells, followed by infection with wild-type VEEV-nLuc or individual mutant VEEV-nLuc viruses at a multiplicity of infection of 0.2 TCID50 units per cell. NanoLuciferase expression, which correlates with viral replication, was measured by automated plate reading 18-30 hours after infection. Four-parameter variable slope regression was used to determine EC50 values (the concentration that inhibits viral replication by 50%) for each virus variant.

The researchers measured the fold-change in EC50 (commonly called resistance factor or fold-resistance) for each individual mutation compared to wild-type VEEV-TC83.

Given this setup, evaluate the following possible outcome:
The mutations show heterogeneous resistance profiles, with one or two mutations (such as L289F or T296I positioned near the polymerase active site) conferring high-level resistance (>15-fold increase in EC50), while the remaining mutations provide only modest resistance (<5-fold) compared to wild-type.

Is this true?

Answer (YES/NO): NO